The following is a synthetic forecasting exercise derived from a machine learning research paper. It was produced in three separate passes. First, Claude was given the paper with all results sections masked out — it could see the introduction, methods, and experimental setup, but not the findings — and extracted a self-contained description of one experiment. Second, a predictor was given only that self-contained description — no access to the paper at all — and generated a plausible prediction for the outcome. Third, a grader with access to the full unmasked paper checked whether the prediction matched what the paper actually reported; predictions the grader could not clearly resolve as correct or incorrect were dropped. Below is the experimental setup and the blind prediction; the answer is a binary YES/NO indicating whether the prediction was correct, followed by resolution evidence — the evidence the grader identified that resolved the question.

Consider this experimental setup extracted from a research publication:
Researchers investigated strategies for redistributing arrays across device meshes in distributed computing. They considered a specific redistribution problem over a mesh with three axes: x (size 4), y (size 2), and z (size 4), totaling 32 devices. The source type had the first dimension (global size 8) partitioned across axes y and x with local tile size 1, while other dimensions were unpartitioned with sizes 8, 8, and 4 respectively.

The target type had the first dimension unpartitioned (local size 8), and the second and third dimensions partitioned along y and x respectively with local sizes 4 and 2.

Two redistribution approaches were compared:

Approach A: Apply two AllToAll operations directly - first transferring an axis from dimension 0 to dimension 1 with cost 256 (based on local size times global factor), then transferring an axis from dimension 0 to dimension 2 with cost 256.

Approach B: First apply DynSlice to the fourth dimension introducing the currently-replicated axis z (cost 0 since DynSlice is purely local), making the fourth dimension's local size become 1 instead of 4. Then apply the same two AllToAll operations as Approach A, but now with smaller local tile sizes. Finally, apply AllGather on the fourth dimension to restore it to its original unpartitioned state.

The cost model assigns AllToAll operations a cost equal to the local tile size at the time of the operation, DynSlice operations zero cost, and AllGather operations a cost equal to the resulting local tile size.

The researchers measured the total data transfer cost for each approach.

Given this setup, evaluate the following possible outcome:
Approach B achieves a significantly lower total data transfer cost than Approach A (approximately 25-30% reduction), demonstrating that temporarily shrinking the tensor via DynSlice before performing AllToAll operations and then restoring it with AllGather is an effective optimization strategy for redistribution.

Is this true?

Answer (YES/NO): YES